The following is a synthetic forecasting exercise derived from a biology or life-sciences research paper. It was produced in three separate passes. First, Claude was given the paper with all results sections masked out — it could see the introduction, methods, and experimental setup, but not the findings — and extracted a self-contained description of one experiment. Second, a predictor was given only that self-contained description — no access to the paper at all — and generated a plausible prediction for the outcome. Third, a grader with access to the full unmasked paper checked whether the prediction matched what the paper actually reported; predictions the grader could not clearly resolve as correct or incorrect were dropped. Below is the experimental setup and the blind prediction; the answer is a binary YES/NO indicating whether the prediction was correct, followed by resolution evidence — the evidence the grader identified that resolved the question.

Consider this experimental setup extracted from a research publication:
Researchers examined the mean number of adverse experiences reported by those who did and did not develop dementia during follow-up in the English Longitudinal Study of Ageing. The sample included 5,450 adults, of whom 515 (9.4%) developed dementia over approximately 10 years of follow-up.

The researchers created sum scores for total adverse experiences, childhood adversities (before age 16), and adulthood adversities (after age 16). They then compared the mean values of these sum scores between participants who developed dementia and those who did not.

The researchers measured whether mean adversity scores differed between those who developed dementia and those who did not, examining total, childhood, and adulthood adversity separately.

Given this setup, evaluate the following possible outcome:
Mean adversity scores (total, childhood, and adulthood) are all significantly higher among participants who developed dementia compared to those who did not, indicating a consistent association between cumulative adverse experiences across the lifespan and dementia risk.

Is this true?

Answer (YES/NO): NO